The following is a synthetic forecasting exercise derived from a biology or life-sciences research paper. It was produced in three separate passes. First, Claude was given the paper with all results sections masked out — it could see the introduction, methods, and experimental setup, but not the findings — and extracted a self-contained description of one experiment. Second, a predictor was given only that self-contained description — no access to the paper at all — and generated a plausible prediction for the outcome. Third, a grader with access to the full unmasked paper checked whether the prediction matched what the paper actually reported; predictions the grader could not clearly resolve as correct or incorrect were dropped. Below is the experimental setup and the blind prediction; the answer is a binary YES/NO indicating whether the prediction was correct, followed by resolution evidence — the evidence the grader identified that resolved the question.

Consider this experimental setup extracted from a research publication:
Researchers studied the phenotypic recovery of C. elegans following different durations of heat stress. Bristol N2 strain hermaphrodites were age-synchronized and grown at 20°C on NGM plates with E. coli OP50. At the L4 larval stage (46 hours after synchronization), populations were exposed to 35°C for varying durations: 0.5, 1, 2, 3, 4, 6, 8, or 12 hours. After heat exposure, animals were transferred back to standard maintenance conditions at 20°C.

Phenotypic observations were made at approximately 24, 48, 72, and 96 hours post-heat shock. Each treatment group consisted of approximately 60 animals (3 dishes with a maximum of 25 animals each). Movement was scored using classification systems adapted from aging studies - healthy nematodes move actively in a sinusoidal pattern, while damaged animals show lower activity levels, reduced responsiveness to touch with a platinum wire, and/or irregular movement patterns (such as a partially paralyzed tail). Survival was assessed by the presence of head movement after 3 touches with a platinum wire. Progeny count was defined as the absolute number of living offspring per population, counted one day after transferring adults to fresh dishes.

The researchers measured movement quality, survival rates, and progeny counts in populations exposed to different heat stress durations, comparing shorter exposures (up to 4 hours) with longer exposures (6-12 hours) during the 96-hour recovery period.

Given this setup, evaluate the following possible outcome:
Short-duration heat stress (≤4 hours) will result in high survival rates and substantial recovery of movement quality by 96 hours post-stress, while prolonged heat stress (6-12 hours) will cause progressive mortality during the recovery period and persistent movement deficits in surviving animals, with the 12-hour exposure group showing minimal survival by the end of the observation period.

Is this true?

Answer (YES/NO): NO